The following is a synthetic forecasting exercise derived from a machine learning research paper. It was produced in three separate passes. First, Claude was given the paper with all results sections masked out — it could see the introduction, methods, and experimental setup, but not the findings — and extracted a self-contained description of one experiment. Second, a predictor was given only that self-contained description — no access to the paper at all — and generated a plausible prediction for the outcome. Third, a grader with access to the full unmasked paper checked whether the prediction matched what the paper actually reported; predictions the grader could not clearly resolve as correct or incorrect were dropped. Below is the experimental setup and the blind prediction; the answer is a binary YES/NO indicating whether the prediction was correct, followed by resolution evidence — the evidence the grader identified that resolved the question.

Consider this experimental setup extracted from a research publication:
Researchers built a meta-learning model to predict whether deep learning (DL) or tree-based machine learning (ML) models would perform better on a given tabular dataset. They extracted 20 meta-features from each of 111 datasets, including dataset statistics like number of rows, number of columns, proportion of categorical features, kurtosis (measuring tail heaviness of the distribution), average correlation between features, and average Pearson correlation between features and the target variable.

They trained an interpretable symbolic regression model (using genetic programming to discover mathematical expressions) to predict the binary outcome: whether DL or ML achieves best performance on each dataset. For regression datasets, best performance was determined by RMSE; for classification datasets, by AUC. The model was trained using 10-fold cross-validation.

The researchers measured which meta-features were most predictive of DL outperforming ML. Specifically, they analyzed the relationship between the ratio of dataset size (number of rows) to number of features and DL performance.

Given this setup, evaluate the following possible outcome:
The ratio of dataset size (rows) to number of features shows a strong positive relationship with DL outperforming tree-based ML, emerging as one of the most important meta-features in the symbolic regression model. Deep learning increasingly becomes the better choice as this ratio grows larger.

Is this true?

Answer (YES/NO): NO